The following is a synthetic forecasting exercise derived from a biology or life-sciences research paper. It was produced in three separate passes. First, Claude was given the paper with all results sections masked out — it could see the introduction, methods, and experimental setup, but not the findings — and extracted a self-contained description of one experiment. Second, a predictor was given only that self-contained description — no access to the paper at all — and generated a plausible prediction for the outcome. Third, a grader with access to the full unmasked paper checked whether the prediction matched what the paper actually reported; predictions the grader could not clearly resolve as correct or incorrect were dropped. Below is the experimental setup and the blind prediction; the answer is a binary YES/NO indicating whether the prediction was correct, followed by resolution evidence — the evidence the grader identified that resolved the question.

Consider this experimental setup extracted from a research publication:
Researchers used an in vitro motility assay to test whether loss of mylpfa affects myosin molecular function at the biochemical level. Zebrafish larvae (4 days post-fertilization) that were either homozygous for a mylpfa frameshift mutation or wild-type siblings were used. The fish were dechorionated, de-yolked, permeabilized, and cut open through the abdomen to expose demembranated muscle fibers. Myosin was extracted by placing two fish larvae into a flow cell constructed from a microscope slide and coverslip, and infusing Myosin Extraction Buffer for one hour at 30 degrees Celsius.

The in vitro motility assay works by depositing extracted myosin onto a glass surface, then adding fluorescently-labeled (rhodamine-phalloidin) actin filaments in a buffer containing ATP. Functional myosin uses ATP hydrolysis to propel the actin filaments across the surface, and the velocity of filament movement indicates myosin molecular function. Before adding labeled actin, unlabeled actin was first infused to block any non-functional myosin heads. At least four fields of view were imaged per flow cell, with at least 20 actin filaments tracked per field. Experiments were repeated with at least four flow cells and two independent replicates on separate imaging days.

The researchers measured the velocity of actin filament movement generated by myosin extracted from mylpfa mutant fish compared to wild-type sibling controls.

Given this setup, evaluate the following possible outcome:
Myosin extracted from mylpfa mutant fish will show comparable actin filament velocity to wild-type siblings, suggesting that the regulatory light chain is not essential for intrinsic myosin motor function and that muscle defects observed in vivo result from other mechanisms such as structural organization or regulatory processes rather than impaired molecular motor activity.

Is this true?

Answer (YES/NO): NO